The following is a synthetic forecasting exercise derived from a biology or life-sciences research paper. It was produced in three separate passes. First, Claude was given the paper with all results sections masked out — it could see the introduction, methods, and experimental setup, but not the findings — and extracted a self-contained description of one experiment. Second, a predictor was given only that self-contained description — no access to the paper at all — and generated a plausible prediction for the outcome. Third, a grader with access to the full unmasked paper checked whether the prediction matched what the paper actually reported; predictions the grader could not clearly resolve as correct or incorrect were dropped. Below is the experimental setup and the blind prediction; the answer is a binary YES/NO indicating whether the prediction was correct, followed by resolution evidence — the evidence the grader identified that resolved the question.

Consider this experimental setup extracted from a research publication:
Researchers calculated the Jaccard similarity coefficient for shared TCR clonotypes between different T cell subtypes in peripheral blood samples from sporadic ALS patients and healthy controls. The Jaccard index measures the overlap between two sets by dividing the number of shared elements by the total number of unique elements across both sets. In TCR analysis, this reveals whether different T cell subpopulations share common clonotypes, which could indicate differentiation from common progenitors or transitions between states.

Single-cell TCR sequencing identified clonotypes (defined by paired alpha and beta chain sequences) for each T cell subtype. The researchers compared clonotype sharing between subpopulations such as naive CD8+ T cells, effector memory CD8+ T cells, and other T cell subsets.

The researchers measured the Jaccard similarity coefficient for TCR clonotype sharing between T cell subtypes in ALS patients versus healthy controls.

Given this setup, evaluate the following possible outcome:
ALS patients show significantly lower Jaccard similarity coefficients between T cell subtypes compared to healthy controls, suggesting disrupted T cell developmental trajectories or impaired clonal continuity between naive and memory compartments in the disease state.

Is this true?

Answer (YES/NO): NO